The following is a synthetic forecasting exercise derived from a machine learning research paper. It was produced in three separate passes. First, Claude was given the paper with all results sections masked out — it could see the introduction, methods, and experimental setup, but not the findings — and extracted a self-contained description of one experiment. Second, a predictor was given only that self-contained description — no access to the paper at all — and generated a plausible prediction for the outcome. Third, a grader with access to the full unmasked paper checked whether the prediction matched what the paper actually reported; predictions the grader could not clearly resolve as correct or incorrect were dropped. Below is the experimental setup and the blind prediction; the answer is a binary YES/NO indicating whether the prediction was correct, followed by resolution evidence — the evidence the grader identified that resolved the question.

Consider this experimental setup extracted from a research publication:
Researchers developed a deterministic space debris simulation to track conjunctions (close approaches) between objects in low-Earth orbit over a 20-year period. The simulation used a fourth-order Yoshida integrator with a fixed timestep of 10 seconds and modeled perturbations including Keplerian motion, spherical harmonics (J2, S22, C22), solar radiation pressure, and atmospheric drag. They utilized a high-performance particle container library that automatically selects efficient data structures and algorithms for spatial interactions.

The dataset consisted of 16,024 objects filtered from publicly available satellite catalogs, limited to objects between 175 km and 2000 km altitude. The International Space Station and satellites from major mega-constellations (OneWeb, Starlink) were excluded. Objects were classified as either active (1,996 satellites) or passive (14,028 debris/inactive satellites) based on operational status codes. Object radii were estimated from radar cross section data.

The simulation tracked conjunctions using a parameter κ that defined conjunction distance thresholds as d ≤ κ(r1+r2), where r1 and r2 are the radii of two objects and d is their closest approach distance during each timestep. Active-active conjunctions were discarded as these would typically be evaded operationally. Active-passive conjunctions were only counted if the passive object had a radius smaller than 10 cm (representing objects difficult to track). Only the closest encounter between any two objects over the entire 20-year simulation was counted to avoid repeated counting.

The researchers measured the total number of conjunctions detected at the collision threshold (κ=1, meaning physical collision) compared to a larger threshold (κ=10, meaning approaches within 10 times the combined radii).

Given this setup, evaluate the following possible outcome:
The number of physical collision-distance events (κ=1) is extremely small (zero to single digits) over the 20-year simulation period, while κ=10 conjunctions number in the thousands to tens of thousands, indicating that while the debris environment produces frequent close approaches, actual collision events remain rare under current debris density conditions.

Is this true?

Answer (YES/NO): NO